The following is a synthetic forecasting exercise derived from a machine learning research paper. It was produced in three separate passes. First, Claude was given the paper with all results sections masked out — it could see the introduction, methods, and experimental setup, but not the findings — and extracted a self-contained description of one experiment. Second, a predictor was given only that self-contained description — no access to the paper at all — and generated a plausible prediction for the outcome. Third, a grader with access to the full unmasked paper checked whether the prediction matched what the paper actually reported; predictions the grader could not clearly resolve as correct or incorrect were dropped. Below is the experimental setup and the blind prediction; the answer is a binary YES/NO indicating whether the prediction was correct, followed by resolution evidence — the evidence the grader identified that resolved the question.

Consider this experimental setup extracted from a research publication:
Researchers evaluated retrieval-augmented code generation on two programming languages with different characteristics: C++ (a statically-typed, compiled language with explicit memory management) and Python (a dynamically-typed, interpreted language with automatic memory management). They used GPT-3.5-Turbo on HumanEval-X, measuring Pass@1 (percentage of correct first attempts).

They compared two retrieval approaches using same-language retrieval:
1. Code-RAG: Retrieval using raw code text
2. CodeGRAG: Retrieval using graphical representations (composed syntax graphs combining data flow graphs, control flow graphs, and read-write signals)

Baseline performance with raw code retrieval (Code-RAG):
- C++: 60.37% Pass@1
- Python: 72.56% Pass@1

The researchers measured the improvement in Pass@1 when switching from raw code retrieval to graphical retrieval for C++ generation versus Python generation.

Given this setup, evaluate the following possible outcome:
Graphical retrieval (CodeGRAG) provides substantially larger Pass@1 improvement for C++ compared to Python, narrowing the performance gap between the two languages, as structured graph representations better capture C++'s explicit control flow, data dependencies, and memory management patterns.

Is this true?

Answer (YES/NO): NO